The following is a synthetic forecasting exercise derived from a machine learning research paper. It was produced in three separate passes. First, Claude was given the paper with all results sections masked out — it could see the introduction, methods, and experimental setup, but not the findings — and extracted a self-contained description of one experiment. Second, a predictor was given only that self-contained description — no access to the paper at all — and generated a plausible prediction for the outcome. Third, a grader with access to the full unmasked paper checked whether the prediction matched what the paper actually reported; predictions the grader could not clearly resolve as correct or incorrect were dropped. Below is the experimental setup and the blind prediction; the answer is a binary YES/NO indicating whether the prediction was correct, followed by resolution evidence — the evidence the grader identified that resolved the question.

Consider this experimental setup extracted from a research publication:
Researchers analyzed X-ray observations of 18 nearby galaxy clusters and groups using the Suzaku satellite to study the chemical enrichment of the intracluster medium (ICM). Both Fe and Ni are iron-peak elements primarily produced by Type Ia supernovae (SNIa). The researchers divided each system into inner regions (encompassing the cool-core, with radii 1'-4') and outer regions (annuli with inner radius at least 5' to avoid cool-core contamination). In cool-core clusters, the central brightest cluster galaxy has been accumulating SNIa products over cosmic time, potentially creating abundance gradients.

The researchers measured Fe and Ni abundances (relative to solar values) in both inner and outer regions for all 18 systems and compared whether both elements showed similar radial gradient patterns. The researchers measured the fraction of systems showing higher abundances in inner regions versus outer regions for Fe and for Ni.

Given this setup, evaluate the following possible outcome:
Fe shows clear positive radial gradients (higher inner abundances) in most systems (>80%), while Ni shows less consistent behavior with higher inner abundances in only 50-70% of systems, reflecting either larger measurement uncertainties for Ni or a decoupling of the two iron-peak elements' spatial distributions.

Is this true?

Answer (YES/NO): YES